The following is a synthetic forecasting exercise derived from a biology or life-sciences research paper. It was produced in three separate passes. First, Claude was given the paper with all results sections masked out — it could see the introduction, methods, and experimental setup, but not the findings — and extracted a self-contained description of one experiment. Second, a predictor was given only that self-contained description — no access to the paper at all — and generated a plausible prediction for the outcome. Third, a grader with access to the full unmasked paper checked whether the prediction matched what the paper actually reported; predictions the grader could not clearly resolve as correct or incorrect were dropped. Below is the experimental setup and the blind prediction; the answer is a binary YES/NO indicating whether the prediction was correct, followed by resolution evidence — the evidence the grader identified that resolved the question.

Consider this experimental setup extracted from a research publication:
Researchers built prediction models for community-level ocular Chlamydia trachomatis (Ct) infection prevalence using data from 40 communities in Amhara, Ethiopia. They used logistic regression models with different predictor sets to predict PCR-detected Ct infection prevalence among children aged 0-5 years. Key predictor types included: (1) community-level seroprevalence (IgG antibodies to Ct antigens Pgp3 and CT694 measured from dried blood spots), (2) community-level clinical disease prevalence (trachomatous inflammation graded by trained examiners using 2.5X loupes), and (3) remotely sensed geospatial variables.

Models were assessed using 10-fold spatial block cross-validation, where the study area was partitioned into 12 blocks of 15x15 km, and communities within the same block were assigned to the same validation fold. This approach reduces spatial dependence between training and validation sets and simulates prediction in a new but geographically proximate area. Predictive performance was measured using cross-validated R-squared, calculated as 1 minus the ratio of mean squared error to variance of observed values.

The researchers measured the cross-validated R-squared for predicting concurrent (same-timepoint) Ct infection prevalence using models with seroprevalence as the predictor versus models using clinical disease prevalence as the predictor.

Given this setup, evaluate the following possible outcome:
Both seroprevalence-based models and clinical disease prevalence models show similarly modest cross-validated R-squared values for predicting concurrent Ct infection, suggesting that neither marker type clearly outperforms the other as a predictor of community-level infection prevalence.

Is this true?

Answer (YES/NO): NO